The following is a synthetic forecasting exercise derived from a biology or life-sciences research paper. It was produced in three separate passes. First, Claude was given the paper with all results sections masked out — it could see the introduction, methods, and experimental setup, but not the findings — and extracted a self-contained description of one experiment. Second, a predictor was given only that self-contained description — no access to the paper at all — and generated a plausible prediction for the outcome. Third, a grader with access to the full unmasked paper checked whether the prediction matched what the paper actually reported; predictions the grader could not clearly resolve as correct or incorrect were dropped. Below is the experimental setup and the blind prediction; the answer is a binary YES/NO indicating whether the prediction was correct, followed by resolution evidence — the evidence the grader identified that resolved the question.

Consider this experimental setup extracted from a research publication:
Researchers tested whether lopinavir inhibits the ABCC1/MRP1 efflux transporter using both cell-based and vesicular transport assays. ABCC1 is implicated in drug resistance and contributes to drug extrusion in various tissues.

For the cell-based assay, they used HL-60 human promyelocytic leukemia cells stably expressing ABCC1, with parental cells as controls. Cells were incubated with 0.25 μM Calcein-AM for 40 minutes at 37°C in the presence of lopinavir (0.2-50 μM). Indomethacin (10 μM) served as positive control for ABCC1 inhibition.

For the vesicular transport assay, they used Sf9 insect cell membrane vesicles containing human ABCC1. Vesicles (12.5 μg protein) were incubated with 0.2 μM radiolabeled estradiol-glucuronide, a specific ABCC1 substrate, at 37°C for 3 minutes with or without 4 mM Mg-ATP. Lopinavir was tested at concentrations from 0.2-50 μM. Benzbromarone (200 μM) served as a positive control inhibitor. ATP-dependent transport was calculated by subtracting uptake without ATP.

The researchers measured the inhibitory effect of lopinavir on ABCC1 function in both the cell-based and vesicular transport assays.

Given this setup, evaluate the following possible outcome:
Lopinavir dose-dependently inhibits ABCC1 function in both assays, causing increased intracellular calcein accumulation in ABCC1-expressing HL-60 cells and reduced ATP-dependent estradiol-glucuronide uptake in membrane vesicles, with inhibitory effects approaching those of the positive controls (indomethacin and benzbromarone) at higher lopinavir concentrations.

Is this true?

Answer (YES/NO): NO